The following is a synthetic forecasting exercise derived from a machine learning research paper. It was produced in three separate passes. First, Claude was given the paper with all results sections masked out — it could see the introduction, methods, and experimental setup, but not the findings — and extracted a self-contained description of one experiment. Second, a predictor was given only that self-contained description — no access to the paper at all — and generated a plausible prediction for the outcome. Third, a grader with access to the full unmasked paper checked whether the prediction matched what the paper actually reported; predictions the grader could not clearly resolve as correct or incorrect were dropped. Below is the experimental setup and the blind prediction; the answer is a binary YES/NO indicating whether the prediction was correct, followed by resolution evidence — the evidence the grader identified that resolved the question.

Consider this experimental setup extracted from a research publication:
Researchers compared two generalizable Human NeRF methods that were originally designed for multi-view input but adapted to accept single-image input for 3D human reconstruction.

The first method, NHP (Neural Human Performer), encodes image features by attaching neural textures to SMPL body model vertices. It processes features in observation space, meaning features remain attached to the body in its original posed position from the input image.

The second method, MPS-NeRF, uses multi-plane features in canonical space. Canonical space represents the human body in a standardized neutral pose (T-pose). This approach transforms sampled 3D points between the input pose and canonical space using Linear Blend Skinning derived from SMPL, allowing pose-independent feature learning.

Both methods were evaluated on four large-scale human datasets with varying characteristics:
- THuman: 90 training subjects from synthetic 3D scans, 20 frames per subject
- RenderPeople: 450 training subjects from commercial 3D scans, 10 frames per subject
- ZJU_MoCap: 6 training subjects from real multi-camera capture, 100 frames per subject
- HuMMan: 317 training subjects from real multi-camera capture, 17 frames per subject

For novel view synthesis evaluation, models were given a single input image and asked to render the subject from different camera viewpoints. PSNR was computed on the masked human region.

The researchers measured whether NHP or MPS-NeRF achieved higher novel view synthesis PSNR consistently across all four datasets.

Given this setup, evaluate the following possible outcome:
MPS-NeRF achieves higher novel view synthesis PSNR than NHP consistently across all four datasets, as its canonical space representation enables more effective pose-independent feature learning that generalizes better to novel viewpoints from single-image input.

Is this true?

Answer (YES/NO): NO